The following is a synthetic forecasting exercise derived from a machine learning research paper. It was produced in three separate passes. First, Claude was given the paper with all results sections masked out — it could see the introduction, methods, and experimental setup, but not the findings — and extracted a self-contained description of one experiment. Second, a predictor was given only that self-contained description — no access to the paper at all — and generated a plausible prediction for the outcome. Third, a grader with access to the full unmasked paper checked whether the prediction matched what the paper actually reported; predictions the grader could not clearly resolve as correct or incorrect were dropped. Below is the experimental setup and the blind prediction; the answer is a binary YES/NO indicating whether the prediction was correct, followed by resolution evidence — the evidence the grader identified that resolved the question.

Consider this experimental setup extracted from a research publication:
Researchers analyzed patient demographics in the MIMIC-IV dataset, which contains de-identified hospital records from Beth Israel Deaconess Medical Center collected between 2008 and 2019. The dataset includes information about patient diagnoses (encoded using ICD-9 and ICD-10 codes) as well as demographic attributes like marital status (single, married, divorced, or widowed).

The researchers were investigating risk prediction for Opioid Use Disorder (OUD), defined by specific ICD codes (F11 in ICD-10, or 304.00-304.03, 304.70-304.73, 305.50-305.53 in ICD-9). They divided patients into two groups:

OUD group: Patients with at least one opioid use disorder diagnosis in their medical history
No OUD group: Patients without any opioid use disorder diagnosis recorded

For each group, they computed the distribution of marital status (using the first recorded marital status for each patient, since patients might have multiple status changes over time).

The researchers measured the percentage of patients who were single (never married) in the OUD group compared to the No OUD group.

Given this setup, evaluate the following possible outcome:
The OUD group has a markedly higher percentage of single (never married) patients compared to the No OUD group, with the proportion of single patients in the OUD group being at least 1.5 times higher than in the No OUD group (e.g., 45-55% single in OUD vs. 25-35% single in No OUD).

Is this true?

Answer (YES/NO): NO